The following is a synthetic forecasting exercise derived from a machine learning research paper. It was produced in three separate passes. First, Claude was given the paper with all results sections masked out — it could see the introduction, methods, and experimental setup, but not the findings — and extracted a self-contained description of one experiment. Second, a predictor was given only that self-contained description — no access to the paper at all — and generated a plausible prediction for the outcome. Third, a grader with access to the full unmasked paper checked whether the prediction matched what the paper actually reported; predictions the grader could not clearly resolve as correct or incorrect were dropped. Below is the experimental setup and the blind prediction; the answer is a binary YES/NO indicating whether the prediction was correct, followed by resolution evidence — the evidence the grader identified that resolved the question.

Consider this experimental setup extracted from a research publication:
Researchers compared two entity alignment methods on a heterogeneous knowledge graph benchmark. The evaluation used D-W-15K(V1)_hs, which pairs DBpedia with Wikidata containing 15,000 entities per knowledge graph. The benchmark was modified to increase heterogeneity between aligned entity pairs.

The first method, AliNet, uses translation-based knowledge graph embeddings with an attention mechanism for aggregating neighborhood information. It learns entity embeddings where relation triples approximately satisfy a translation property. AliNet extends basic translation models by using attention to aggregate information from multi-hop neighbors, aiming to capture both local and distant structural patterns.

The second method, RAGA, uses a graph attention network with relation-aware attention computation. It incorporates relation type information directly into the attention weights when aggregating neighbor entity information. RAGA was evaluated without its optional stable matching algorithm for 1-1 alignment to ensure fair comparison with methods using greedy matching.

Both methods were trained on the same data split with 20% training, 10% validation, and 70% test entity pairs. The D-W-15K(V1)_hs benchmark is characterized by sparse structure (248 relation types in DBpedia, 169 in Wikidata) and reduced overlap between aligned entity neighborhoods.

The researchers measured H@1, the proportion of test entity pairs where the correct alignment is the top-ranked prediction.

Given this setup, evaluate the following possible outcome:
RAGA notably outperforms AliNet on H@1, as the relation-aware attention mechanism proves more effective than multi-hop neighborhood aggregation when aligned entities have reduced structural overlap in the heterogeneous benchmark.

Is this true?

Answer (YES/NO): NO